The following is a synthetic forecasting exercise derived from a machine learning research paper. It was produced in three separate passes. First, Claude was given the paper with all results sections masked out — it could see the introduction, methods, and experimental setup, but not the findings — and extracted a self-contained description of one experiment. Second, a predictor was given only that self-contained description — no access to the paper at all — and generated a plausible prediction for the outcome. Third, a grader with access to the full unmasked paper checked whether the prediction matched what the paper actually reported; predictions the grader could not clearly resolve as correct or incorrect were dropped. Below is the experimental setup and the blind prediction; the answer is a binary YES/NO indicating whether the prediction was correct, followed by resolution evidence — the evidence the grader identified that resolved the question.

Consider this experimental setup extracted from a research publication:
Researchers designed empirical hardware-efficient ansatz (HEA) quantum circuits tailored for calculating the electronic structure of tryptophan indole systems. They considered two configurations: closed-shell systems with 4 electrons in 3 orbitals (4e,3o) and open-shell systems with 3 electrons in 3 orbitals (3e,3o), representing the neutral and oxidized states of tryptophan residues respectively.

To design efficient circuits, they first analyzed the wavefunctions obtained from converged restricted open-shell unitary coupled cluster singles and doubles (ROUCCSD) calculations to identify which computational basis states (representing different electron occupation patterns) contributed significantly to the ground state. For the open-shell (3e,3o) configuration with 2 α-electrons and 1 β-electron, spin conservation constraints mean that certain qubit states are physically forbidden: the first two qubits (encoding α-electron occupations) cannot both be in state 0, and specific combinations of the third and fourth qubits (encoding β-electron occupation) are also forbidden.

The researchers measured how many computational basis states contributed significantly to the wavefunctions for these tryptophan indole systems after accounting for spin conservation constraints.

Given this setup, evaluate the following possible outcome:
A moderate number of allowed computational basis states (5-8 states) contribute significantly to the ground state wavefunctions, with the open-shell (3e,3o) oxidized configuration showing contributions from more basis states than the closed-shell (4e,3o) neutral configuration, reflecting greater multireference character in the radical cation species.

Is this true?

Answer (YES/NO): NO